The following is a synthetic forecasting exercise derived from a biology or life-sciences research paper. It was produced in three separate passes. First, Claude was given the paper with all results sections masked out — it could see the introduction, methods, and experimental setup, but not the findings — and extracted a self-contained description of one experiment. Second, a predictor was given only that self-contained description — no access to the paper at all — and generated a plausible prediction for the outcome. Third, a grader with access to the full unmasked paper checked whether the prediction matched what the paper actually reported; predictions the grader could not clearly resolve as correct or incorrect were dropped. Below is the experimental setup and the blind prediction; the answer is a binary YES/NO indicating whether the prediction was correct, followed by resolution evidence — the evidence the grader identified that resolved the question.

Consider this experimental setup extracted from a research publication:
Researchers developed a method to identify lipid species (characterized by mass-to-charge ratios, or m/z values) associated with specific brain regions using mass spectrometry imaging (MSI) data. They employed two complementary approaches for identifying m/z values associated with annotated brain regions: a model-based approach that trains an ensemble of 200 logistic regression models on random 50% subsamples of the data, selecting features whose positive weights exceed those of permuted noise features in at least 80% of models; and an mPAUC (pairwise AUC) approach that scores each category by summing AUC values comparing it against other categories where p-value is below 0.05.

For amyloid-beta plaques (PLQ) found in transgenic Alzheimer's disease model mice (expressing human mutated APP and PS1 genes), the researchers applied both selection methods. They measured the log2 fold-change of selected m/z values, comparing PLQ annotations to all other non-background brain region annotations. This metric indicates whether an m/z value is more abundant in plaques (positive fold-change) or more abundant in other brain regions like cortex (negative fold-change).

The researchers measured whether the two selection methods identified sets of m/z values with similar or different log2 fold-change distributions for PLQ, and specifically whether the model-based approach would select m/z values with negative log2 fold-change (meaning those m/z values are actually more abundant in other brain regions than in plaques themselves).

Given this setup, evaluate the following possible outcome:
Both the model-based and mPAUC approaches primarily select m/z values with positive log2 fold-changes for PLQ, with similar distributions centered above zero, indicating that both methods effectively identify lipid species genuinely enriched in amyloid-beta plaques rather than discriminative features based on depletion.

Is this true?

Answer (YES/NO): NO